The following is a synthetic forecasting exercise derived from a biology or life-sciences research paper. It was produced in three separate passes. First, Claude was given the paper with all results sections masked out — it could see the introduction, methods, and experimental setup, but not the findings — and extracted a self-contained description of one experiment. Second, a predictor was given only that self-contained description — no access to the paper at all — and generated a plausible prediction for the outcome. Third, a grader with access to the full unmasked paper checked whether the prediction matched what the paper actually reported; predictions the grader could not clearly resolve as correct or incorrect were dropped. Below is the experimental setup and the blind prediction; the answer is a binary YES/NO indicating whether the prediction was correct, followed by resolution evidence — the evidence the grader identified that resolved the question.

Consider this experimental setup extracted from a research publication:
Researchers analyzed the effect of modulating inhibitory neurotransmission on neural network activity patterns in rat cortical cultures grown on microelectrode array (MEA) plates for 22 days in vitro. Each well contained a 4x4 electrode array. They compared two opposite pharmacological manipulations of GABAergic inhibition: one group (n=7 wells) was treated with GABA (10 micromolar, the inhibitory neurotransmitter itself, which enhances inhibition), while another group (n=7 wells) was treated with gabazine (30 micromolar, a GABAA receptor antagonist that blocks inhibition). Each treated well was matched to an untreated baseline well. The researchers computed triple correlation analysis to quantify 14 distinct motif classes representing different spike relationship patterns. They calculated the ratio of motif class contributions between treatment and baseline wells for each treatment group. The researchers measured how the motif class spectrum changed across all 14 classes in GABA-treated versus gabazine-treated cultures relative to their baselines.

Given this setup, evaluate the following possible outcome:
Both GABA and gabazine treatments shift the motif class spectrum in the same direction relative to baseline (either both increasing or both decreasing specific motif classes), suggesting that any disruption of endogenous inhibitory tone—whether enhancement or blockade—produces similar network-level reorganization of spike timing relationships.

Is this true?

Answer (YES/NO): NO